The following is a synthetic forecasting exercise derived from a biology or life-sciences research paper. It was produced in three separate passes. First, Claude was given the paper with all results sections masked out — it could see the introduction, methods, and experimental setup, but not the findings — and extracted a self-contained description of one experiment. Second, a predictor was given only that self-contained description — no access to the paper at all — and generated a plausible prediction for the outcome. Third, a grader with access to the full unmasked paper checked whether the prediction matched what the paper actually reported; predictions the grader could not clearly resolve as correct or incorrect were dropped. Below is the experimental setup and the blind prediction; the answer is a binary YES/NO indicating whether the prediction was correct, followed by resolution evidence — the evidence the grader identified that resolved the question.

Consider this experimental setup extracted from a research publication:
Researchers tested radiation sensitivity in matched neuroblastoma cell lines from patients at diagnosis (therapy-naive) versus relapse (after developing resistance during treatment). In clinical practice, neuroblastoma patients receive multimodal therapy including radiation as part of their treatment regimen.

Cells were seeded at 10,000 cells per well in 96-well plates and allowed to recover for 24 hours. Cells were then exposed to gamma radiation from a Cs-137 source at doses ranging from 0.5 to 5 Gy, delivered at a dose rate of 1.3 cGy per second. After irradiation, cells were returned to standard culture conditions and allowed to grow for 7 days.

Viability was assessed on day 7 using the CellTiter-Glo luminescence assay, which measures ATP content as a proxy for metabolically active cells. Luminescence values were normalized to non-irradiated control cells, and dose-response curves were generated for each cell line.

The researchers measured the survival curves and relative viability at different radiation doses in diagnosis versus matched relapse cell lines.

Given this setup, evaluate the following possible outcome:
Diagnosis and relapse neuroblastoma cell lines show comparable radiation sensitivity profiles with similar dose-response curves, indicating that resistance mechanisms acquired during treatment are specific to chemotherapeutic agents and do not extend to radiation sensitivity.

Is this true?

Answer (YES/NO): NO